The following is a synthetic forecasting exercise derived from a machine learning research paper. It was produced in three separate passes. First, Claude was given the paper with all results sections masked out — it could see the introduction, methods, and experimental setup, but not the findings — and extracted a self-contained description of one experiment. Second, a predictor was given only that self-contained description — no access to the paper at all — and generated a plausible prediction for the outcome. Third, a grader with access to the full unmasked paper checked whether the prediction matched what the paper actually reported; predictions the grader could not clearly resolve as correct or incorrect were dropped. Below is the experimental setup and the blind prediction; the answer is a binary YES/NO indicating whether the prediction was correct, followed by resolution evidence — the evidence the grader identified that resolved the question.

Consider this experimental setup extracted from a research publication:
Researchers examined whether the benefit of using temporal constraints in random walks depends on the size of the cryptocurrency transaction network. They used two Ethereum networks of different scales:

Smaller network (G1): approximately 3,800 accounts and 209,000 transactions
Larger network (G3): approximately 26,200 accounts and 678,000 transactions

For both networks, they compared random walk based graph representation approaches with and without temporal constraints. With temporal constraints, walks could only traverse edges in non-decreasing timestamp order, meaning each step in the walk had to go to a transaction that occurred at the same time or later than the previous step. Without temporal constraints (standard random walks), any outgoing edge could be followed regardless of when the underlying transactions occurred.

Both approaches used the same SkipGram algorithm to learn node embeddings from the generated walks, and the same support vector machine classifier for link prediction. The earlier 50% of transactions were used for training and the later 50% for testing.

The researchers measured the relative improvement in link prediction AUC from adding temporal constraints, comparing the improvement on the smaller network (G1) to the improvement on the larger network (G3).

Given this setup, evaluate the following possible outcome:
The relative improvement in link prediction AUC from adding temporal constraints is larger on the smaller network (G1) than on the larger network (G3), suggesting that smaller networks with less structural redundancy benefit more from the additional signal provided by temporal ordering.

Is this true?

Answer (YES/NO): NO